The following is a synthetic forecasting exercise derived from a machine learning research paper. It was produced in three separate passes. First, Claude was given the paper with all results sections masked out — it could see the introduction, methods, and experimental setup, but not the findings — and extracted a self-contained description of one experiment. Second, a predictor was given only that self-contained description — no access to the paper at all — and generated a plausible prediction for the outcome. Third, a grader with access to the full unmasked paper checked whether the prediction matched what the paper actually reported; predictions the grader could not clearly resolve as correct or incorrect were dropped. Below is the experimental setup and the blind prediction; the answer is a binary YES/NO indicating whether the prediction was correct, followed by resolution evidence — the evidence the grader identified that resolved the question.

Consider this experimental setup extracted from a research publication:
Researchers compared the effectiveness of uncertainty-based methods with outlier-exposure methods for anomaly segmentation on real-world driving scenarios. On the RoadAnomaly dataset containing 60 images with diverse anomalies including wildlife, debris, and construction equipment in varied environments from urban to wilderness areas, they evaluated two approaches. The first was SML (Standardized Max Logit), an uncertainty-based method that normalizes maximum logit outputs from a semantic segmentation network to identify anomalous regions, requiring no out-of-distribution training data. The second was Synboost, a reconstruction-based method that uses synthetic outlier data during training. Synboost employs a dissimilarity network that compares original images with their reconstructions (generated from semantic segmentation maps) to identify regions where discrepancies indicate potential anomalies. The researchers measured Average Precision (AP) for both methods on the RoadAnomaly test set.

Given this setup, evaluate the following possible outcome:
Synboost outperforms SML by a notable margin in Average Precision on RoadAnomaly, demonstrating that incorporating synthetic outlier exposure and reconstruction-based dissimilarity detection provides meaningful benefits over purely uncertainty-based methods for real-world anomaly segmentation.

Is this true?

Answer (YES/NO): YES